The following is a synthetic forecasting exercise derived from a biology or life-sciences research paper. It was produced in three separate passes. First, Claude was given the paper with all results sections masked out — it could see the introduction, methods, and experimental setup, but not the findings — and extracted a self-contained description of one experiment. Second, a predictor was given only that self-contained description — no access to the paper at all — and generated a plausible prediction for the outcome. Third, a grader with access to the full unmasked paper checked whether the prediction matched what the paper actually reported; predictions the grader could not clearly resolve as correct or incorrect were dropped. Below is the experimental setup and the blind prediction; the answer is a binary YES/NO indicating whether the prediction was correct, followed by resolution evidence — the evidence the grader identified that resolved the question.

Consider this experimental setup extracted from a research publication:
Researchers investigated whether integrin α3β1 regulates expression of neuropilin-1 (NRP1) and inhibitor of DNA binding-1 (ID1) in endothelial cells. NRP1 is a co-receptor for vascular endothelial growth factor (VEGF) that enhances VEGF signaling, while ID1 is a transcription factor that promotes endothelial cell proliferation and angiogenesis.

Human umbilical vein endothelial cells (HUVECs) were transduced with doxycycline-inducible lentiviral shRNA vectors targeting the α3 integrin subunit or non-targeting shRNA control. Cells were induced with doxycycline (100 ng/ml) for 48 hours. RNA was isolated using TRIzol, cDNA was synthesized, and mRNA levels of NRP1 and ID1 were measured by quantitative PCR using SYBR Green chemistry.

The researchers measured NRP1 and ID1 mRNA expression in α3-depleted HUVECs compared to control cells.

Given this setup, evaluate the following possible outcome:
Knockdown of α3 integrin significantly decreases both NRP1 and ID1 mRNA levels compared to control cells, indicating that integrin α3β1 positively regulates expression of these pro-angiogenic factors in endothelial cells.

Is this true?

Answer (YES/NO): YES